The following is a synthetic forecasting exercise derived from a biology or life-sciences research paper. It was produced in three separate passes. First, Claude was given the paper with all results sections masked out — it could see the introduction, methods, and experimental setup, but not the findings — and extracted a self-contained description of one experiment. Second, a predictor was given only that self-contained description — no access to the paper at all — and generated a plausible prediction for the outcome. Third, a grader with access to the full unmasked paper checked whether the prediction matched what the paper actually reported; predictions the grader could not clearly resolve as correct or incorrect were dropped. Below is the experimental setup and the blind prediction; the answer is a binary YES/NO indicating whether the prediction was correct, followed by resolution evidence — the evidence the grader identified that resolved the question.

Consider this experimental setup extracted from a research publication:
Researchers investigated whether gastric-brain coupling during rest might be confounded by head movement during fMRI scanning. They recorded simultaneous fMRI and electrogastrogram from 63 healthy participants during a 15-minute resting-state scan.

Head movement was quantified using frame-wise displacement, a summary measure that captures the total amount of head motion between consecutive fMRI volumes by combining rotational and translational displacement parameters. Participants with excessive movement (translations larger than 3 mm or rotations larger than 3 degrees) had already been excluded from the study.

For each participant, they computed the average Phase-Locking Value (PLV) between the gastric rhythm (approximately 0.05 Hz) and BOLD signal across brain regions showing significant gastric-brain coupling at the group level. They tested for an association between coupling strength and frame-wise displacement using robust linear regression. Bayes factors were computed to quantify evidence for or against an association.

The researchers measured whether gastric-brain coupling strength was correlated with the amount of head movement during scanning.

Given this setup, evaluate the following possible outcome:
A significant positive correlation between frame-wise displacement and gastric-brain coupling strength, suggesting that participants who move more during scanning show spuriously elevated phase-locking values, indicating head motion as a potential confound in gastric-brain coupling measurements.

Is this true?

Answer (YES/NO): NO